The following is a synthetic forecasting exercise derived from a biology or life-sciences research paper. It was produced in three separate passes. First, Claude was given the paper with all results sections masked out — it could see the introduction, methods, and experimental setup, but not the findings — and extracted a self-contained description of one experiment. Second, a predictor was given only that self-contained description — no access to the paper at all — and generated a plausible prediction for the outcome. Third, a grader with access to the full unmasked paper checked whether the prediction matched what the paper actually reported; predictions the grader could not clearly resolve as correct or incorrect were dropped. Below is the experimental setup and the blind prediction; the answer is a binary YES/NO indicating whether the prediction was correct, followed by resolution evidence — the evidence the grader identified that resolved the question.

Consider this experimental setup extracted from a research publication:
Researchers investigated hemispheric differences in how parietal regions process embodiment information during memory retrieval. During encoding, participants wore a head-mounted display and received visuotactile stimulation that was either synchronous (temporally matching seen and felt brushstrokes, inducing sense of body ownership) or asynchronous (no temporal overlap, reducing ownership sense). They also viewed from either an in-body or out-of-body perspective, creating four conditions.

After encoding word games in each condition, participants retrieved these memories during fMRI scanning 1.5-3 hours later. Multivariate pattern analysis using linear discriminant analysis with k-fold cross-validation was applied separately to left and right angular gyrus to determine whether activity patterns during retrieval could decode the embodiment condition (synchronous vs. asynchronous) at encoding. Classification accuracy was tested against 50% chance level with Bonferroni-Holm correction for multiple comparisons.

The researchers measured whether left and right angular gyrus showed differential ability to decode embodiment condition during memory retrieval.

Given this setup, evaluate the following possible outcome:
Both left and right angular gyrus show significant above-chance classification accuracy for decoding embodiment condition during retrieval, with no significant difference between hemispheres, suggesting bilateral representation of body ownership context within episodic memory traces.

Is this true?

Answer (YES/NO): NO